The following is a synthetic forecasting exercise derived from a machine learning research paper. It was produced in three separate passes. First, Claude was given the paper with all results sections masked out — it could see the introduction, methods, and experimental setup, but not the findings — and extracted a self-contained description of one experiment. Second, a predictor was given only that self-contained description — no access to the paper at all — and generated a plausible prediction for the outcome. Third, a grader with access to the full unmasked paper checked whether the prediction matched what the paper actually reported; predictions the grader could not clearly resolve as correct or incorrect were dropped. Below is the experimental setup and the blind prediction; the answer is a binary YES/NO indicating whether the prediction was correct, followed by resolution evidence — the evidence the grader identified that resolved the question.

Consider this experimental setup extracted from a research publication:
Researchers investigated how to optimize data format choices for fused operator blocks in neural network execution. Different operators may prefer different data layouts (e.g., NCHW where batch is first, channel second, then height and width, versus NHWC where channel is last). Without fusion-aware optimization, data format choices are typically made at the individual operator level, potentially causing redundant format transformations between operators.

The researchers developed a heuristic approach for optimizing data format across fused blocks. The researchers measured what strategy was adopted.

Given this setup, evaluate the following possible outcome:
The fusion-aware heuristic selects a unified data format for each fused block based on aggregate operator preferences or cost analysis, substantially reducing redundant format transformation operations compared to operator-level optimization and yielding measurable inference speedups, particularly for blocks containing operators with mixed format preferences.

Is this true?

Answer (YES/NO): NO